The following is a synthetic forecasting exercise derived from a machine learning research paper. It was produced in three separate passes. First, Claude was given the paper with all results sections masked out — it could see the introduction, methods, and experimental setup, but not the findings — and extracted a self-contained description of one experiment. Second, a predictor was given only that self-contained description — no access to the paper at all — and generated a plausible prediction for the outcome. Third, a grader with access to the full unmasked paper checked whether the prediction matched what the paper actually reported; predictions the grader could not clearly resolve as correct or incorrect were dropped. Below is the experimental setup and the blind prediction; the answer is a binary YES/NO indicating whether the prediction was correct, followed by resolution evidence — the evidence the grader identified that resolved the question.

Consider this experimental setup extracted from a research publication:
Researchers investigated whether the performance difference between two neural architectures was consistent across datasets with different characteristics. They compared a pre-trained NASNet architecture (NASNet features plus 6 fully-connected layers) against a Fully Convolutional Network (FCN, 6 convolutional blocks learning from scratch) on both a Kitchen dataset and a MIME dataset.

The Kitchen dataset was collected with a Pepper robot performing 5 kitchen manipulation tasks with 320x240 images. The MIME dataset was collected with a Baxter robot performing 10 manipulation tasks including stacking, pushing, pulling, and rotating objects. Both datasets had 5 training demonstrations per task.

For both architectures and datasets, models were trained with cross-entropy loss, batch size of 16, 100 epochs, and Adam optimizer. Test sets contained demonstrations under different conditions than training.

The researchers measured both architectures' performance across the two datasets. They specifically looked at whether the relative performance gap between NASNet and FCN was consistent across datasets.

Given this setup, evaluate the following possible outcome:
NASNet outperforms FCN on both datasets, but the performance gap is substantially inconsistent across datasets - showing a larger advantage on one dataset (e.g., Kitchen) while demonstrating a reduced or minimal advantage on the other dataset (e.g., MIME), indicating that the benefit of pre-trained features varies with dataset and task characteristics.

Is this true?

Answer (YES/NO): NO